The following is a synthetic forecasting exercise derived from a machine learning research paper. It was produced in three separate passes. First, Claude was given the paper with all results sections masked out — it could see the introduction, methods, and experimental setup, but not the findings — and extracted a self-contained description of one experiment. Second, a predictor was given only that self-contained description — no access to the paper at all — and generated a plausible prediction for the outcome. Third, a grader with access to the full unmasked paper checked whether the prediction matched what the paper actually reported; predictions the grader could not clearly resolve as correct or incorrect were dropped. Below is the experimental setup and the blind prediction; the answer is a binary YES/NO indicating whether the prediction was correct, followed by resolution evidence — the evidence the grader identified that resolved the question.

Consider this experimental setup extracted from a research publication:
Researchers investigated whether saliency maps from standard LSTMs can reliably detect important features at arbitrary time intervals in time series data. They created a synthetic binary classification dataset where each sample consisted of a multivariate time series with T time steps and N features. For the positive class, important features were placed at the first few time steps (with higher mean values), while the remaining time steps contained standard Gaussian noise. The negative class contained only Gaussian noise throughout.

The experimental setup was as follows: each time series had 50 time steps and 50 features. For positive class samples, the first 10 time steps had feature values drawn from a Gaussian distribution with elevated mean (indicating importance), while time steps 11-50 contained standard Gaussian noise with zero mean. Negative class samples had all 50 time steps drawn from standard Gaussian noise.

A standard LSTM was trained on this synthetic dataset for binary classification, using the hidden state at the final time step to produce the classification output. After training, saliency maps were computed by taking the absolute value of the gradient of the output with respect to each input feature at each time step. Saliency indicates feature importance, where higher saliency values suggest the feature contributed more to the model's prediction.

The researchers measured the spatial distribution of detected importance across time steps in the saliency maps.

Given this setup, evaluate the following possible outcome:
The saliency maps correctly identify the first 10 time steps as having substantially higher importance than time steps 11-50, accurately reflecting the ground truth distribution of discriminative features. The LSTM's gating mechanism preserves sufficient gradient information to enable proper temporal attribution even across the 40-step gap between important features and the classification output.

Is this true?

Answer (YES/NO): NO